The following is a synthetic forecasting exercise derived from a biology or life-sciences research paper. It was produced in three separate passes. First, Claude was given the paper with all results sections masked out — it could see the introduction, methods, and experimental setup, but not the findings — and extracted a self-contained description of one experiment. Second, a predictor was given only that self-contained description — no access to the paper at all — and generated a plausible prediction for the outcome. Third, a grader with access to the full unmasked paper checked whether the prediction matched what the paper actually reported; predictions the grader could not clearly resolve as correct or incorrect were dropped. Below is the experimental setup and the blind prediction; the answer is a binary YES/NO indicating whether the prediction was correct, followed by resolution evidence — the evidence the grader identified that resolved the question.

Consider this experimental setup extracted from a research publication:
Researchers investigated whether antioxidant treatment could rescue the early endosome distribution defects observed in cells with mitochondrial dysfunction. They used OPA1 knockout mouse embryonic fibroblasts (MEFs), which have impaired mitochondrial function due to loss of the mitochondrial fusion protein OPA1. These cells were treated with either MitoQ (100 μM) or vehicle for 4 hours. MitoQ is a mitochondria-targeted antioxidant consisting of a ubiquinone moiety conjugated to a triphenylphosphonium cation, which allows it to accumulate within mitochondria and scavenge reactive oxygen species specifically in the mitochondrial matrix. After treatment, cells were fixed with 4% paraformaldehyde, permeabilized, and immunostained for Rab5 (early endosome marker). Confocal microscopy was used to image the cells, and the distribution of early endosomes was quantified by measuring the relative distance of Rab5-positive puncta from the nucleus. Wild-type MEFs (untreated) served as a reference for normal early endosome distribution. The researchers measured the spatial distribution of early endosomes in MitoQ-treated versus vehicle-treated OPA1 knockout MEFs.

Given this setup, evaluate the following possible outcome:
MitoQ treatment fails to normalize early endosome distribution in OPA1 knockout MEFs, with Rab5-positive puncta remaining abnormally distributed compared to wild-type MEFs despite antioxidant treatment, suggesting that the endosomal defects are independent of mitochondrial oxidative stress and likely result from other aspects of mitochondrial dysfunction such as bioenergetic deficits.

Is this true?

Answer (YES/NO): NO